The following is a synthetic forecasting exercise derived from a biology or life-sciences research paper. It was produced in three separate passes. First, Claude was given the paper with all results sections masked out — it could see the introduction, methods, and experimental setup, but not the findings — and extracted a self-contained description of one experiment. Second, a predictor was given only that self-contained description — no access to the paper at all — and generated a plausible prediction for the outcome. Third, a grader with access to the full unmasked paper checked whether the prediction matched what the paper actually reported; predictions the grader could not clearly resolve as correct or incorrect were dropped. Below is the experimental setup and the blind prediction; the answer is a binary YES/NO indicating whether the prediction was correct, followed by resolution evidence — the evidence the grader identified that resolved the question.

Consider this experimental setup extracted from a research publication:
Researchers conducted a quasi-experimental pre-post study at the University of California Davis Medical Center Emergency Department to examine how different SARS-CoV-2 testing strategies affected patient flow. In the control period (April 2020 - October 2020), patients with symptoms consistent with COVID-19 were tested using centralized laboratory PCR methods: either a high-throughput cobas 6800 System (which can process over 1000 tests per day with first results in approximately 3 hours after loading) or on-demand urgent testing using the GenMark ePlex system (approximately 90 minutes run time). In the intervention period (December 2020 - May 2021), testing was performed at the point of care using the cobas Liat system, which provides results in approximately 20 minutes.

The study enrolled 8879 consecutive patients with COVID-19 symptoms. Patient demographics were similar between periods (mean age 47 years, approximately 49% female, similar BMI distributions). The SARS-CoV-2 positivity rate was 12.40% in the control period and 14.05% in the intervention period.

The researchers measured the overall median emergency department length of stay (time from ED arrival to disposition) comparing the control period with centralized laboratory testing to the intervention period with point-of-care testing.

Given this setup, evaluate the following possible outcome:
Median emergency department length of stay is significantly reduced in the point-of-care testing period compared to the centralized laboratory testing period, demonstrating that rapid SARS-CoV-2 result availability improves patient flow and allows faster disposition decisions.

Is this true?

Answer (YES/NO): NO